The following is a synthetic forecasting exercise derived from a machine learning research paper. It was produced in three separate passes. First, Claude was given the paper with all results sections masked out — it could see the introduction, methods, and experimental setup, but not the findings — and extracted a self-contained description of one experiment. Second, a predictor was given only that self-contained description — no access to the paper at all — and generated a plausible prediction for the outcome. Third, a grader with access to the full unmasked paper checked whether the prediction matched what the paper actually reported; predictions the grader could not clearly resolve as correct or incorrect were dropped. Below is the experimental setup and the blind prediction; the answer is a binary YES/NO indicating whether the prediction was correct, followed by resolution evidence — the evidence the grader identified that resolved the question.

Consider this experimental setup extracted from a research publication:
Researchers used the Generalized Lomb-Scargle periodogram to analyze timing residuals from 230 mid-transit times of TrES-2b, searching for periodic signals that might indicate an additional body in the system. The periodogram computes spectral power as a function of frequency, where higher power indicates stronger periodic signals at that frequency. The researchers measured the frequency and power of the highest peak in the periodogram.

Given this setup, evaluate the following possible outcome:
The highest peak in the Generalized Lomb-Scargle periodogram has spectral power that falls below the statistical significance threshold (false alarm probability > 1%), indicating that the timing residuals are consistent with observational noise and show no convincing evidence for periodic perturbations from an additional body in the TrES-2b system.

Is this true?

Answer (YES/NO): YES